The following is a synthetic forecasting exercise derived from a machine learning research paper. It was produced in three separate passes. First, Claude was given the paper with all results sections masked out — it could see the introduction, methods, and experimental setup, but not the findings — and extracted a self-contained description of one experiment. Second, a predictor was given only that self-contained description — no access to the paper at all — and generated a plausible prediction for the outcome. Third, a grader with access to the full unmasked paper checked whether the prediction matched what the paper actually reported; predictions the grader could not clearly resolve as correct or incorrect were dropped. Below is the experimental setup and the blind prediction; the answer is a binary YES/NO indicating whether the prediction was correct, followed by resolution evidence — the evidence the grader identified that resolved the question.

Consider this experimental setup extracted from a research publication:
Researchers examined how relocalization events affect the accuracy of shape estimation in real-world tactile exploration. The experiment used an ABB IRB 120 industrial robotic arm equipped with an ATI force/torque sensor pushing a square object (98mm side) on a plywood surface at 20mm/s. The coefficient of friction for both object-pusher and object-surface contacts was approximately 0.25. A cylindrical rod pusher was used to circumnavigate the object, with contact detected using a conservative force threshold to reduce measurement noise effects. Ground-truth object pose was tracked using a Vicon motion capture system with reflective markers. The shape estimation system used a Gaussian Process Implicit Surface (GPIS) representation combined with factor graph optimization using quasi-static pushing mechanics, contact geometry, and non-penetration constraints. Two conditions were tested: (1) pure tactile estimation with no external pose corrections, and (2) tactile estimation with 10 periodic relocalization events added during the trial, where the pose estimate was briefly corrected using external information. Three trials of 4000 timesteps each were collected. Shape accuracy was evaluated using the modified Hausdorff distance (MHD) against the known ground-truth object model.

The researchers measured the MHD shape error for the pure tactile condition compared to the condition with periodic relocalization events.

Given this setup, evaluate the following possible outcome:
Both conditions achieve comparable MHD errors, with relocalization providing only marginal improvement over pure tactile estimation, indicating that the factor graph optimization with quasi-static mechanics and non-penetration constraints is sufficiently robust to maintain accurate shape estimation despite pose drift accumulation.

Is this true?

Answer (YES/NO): NO